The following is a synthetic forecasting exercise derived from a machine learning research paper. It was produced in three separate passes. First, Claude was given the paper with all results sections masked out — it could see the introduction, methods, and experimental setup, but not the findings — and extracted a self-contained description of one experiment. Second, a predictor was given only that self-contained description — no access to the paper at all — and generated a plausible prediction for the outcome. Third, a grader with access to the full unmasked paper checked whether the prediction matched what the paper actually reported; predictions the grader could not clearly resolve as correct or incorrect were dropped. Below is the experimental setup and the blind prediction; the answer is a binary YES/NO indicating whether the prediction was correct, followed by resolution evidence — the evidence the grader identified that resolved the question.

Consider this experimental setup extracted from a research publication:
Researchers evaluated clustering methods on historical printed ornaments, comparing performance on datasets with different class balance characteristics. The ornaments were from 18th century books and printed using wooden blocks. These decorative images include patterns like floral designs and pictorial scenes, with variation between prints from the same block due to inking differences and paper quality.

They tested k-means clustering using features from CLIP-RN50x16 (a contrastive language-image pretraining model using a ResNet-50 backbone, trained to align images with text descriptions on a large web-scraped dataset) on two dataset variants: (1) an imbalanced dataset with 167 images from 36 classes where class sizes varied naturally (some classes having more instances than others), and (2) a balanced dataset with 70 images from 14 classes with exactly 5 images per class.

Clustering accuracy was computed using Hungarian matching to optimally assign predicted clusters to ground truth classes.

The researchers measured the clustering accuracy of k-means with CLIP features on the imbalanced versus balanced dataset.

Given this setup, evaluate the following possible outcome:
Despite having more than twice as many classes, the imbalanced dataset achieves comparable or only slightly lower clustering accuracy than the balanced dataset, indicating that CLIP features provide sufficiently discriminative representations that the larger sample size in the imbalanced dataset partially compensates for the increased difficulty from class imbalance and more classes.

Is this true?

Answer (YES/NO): YES